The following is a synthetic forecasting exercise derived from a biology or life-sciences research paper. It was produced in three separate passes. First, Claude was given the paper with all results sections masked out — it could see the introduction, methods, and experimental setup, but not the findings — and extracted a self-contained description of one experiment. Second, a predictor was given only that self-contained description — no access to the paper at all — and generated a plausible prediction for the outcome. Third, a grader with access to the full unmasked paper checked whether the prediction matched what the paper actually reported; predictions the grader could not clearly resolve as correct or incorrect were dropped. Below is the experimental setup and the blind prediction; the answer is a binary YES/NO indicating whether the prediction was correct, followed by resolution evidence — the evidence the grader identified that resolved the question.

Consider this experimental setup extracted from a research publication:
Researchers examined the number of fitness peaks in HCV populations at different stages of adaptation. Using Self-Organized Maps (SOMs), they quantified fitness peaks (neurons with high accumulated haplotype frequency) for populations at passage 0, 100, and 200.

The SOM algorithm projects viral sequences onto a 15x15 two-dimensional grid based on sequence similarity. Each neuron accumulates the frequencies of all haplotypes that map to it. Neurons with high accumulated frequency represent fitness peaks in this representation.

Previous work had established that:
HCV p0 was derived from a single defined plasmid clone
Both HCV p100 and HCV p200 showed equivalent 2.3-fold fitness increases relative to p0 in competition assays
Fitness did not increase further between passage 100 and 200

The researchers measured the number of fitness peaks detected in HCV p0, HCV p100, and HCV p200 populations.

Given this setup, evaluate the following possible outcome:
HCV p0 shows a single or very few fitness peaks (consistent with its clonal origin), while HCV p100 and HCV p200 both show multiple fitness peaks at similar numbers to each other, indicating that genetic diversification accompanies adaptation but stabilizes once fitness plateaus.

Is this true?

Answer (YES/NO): NO